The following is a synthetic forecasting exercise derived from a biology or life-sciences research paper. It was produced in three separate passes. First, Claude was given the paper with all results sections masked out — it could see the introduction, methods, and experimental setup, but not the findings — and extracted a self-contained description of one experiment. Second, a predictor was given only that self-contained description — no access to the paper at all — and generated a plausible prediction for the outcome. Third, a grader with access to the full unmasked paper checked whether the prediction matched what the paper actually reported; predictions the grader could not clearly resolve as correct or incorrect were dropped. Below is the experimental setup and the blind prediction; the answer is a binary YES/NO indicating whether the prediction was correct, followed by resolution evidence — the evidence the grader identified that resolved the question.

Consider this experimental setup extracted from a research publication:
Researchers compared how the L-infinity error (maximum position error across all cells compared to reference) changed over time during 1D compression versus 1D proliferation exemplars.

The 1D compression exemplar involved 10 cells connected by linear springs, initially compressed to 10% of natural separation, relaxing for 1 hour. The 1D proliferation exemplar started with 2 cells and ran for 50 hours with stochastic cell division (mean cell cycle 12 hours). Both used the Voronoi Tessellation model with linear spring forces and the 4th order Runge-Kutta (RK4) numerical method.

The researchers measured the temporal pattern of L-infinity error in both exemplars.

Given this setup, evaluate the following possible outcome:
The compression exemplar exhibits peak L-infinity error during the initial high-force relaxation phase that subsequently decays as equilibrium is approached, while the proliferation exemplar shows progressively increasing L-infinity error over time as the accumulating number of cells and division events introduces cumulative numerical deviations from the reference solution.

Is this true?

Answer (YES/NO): NO